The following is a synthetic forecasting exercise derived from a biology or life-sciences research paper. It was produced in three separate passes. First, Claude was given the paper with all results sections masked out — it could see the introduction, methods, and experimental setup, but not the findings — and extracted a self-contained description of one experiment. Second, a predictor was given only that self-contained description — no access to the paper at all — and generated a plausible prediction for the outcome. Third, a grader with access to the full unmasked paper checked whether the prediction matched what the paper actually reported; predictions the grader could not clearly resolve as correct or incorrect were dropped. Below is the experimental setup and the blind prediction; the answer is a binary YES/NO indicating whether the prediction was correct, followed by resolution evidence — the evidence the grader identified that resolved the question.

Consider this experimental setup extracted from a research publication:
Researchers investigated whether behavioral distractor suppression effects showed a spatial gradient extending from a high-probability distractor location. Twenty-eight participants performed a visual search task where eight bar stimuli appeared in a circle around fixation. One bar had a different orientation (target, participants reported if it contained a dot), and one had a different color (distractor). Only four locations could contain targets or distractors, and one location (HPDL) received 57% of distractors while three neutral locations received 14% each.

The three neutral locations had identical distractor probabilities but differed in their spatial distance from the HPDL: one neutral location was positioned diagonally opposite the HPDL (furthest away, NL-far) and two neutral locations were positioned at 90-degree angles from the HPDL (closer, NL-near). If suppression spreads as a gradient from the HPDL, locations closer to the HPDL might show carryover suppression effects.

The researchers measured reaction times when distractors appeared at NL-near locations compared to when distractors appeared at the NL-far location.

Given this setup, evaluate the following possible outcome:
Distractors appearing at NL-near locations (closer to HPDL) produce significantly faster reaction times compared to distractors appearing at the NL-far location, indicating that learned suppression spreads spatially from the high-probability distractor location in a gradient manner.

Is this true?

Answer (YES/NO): NO